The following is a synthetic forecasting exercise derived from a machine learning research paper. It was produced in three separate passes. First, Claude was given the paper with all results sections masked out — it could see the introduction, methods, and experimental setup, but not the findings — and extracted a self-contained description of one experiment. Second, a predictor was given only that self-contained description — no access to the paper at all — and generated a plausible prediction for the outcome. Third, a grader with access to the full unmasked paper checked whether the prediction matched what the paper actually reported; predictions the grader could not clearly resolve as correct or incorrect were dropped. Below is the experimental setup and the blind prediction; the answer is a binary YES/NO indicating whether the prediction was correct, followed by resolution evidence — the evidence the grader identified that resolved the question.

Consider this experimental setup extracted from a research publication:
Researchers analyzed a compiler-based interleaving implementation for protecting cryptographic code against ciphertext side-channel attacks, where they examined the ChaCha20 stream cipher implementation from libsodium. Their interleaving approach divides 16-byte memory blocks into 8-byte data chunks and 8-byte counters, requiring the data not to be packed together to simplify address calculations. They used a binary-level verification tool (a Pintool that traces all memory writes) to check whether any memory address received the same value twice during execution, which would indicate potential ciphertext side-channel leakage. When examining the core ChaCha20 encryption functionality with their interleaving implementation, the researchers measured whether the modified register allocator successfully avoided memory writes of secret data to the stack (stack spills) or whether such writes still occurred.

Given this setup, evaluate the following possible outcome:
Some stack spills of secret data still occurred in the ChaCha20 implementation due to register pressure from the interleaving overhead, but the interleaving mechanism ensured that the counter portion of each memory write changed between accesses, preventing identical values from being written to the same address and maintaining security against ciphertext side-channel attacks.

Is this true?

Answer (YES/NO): NO